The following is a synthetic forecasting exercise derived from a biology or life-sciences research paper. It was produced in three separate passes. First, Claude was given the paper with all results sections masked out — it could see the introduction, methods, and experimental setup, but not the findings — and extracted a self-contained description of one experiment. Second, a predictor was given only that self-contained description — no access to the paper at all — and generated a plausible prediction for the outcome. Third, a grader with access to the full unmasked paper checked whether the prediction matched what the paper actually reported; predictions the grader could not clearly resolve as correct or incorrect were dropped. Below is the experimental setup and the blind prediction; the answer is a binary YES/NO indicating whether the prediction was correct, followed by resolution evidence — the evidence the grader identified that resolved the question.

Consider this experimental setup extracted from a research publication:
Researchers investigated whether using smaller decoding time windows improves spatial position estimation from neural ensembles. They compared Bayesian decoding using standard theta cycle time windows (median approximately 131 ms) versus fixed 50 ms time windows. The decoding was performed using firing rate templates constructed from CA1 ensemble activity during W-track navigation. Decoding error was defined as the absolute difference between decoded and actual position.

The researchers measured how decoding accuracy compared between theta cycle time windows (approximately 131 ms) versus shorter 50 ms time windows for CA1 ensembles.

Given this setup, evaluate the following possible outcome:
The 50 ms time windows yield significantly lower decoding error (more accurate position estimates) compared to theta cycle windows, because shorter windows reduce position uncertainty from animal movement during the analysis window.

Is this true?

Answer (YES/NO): NO